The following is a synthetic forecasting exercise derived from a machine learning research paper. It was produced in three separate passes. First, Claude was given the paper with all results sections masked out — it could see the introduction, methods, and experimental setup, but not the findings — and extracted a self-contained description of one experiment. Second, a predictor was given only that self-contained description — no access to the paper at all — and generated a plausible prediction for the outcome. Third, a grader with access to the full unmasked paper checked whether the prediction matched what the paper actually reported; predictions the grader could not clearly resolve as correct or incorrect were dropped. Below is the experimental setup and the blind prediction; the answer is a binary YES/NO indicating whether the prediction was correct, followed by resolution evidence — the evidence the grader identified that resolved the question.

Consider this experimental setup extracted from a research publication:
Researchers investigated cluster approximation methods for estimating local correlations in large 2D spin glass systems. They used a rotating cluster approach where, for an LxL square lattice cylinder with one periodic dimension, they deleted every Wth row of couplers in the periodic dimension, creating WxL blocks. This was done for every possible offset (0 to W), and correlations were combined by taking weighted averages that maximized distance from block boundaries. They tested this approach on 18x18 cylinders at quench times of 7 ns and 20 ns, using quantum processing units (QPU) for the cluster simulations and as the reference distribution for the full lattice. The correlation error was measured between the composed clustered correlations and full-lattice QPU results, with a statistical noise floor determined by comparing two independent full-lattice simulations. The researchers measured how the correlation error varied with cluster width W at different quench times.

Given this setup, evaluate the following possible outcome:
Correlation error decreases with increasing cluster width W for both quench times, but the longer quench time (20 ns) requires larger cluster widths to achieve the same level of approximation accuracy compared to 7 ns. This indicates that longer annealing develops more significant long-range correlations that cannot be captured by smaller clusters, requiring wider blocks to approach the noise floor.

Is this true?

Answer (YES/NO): YES